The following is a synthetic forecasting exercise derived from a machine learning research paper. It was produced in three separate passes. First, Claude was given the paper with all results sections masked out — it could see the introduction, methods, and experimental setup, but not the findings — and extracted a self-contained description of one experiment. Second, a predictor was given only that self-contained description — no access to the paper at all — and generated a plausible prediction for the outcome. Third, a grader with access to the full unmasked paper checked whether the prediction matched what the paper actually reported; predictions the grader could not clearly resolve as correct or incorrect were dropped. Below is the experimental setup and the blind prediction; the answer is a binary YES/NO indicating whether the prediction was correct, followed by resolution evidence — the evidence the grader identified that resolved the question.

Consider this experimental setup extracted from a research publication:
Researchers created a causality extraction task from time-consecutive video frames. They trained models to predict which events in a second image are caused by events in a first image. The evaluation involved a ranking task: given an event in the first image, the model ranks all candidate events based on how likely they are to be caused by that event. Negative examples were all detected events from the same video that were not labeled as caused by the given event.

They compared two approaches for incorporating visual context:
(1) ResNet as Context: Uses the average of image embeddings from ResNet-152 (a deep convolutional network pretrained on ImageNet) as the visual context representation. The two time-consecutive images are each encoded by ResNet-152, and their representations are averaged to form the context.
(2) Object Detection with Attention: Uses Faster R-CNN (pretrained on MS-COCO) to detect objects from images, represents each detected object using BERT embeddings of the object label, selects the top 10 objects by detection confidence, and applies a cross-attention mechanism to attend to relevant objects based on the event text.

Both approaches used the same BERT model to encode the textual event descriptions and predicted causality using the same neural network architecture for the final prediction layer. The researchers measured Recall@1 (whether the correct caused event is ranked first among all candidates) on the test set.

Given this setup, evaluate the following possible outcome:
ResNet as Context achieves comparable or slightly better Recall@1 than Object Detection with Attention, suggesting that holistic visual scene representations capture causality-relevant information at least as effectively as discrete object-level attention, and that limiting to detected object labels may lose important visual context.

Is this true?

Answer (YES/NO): NO